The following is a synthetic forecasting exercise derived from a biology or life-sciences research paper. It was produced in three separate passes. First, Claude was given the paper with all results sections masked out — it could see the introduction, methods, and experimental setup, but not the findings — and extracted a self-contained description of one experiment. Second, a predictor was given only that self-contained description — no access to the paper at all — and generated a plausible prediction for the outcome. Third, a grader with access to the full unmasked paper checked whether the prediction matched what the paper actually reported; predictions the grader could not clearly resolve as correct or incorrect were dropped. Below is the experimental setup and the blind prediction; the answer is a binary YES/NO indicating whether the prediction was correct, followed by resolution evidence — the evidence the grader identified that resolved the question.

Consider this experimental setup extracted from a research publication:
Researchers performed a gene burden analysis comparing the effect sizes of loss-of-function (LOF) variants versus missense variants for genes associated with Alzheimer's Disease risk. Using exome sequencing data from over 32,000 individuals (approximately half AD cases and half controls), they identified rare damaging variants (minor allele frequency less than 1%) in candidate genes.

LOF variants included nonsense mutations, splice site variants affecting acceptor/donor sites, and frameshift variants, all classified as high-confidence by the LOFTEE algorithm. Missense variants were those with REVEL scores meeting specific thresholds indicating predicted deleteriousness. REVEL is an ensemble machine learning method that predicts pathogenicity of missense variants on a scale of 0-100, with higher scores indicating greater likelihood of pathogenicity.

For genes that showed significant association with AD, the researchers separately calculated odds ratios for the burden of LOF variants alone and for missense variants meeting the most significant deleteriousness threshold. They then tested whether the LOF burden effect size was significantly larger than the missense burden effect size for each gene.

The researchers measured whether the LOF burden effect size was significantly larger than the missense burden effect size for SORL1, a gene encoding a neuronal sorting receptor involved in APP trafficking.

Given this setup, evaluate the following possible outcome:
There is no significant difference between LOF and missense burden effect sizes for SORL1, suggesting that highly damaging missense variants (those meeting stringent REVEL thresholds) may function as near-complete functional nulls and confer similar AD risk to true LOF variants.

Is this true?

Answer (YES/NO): NO